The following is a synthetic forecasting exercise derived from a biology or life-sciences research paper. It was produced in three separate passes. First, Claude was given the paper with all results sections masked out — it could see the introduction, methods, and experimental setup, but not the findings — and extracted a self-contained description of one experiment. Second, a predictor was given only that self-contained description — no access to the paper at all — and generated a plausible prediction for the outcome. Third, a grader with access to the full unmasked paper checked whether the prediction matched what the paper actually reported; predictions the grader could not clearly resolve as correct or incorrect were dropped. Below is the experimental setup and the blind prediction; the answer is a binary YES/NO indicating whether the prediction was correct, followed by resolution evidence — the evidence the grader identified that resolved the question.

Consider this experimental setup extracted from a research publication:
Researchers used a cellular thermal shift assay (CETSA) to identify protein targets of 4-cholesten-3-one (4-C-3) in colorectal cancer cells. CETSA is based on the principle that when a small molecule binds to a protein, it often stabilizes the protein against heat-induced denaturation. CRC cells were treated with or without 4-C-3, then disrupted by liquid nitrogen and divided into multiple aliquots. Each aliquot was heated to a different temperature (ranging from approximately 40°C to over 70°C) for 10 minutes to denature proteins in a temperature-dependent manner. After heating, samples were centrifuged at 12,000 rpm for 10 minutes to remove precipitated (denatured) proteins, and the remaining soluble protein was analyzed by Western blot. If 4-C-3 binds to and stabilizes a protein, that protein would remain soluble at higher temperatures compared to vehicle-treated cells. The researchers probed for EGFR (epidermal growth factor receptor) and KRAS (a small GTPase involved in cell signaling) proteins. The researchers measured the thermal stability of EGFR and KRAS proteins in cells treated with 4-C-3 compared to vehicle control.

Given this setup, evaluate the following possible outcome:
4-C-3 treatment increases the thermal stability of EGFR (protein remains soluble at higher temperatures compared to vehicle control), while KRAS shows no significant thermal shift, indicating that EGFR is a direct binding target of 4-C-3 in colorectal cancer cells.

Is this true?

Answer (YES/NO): NO